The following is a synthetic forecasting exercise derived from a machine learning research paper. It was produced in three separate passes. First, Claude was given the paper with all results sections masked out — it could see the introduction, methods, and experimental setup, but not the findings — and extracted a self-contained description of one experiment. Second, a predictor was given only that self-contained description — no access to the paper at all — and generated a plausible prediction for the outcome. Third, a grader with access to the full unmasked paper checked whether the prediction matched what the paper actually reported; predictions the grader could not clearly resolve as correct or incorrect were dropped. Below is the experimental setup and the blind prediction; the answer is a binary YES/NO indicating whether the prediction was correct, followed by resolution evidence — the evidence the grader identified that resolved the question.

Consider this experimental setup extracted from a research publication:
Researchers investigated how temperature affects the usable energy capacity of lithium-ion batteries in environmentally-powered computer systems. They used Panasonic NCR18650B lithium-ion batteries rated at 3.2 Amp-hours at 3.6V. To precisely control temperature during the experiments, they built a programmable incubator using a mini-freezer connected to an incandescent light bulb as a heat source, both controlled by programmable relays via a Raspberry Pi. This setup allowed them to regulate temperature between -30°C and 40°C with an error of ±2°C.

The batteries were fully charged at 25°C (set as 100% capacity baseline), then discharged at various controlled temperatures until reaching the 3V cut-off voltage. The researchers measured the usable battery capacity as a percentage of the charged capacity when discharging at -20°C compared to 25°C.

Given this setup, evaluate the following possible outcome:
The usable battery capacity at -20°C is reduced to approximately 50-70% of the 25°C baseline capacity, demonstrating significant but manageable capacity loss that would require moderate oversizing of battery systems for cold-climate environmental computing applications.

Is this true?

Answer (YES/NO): NO